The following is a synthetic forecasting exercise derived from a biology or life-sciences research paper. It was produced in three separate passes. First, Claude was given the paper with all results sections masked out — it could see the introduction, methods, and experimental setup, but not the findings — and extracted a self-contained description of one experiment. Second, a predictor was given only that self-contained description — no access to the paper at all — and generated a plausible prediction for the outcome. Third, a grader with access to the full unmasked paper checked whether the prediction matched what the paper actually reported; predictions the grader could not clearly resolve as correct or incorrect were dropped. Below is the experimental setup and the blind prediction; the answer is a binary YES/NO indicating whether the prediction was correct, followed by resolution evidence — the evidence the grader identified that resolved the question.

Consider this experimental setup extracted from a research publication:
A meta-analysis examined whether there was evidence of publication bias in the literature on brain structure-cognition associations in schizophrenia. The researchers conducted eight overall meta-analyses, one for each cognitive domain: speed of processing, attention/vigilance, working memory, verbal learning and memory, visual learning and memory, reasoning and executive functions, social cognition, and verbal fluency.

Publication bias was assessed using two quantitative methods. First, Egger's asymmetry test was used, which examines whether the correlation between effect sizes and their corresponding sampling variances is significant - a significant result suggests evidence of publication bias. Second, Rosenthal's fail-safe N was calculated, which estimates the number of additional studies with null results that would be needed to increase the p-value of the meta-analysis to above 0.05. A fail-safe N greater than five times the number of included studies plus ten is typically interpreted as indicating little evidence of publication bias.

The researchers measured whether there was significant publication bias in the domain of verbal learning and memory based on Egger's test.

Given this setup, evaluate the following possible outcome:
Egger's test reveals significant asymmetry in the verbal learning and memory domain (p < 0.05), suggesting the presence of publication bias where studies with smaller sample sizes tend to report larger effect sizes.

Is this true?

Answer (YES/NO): NO